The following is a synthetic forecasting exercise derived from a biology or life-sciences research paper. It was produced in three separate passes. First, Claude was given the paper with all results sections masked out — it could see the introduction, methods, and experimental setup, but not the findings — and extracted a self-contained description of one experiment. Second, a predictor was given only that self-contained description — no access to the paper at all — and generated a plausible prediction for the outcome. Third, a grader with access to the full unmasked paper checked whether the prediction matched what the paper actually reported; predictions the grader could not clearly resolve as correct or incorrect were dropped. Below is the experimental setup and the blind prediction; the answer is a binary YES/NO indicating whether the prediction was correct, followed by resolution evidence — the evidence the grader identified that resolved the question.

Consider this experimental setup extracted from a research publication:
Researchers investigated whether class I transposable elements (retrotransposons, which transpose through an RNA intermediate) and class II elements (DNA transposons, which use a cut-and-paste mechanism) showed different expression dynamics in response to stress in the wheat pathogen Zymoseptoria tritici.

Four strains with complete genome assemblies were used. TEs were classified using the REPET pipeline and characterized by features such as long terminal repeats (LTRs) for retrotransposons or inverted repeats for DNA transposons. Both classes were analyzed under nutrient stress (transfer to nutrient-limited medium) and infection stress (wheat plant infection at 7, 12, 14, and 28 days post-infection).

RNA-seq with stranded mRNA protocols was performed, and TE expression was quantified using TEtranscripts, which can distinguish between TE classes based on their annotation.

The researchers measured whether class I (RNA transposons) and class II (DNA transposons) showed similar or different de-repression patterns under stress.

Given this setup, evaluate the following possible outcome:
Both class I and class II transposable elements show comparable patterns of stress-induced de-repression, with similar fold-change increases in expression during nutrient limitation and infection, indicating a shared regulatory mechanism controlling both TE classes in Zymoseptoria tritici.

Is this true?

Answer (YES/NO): NO